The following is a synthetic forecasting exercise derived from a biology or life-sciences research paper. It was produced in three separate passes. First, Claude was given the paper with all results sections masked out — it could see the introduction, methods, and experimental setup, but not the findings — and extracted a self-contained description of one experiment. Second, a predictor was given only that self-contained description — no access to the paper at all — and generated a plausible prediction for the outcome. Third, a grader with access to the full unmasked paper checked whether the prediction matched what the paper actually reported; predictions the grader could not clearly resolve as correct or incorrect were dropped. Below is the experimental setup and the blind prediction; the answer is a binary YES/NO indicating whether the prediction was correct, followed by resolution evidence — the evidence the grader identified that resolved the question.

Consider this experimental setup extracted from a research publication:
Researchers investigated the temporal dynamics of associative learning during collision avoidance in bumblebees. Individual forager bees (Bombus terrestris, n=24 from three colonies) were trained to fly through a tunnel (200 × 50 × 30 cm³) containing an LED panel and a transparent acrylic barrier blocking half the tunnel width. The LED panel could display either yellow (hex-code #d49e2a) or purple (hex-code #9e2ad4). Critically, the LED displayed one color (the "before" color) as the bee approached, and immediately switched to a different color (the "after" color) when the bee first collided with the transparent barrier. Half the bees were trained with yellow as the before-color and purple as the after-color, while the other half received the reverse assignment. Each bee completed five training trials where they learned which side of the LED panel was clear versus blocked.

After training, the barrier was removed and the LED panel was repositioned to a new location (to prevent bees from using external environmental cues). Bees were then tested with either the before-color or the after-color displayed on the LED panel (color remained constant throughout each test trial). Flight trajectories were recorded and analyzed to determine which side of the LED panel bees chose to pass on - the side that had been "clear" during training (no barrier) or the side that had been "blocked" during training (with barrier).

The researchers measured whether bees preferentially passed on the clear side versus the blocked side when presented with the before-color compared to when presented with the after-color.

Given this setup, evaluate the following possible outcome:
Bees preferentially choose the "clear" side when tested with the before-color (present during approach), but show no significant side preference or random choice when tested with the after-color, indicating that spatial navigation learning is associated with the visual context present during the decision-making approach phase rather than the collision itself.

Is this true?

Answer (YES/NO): NO